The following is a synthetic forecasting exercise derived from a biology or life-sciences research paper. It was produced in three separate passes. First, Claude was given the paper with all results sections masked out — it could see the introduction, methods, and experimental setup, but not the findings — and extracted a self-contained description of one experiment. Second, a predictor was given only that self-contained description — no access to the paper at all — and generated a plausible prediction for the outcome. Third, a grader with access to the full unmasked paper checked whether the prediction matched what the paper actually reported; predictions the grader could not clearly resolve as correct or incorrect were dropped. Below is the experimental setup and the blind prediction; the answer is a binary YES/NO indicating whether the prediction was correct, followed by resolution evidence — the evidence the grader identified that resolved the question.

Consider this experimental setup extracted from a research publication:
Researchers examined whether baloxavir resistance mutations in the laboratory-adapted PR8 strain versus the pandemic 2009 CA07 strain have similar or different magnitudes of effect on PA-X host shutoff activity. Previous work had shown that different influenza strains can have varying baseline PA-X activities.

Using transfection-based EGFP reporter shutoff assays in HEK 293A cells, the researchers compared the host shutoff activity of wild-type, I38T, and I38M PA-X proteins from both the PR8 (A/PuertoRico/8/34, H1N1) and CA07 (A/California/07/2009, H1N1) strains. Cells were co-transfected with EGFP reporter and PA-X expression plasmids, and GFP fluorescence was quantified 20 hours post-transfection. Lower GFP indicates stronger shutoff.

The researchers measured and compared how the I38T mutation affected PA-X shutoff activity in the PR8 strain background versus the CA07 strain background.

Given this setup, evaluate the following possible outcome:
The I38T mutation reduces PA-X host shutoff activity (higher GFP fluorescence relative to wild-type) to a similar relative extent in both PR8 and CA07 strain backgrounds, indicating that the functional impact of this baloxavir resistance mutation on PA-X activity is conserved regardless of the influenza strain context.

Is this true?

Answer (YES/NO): NO